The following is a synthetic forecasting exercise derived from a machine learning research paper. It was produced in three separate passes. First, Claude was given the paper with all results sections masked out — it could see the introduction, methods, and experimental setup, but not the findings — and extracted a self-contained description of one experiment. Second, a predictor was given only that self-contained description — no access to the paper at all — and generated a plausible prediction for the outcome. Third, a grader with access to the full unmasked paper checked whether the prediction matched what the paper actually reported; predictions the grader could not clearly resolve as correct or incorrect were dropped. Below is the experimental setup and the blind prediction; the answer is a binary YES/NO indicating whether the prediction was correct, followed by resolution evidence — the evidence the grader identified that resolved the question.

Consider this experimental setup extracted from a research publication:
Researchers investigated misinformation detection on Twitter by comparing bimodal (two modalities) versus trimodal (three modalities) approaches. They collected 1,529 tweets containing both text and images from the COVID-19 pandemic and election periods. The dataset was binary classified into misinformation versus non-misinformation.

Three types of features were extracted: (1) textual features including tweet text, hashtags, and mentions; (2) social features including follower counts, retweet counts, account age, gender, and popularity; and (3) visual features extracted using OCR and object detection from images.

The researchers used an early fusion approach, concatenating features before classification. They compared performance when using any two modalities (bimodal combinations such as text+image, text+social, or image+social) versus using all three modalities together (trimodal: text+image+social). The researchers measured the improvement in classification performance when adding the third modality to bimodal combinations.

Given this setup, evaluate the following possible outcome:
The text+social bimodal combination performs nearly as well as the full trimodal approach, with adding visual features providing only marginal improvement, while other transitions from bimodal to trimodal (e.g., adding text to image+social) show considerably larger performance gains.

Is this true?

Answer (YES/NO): NO